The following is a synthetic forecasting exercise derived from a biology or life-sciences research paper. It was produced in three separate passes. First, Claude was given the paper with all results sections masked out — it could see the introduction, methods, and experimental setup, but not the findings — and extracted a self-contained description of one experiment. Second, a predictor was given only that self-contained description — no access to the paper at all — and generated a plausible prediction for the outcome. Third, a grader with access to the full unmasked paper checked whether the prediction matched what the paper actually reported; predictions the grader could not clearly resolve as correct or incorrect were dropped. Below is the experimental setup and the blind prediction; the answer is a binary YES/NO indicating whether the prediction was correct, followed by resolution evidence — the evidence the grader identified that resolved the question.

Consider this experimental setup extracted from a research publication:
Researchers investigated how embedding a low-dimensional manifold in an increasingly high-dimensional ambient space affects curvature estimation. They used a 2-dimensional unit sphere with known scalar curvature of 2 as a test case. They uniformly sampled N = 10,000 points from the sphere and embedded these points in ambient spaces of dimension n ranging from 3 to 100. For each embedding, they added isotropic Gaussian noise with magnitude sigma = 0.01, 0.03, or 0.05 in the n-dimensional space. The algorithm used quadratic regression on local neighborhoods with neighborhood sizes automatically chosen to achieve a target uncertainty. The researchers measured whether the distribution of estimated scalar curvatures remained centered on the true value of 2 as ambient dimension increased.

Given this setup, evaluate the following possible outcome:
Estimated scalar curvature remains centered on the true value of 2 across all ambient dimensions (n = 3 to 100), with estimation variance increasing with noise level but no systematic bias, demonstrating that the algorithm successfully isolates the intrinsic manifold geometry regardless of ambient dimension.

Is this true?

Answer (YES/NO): NO